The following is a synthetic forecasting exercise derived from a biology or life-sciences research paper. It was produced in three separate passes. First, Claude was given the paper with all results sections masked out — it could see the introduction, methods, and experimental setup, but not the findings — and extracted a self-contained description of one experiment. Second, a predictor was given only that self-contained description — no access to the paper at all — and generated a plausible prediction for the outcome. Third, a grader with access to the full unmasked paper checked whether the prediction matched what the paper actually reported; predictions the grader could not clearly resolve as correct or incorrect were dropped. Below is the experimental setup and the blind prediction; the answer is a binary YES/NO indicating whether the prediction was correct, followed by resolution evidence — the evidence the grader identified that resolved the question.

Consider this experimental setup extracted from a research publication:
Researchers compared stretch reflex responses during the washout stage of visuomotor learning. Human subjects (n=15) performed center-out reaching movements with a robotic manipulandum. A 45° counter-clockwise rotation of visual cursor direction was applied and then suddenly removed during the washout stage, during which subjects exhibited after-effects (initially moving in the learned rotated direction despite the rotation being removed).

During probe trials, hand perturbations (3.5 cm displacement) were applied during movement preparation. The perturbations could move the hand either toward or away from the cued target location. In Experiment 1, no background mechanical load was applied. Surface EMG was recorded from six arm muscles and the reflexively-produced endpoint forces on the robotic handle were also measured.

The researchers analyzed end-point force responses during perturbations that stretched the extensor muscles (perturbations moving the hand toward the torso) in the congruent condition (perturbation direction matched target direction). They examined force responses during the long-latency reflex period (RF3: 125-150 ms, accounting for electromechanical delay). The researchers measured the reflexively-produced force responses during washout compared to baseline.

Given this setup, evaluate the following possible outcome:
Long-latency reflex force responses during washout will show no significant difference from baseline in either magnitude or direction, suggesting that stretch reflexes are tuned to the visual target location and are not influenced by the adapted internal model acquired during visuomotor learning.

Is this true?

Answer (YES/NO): NO